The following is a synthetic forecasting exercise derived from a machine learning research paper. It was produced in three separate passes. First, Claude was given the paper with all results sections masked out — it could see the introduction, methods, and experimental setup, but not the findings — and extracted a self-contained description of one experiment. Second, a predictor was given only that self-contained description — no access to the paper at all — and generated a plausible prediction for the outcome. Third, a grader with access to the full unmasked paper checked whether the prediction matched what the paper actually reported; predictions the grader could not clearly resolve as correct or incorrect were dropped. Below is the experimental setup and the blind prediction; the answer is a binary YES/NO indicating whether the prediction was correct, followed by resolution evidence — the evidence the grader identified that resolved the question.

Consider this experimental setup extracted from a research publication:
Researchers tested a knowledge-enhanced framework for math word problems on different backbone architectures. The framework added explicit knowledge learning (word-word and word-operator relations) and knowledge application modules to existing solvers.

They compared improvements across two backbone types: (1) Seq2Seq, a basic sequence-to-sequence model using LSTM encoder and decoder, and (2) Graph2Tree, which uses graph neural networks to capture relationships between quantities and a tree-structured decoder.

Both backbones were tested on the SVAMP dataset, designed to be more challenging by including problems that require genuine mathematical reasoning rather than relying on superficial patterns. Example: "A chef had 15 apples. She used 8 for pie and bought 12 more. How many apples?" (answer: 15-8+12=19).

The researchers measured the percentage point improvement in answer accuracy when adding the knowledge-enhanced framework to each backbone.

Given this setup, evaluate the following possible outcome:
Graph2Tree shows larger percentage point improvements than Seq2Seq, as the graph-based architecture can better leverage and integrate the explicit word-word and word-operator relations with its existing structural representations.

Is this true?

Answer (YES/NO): NO